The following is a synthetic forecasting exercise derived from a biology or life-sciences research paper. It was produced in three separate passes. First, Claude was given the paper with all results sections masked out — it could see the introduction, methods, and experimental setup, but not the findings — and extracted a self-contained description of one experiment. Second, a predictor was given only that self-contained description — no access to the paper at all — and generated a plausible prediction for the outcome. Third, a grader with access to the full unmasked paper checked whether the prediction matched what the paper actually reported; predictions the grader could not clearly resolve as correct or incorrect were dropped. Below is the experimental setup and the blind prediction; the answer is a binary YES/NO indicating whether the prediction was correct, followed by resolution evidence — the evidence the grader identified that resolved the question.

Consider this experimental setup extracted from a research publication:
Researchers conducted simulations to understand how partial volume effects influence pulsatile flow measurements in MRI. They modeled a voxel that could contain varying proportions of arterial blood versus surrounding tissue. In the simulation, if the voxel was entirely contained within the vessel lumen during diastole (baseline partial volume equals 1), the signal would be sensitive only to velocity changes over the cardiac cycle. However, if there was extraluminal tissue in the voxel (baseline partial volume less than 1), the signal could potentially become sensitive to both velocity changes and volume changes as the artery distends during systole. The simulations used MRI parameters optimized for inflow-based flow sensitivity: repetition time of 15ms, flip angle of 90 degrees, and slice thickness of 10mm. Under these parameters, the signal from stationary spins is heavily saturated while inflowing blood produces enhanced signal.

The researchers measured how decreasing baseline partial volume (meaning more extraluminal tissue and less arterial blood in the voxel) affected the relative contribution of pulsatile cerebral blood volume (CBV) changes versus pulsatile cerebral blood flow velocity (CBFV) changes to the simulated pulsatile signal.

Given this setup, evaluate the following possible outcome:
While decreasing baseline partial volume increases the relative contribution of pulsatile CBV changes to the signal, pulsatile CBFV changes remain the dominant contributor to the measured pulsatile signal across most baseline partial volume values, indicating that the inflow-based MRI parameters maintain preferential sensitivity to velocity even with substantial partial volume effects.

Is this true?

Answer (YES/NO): YES